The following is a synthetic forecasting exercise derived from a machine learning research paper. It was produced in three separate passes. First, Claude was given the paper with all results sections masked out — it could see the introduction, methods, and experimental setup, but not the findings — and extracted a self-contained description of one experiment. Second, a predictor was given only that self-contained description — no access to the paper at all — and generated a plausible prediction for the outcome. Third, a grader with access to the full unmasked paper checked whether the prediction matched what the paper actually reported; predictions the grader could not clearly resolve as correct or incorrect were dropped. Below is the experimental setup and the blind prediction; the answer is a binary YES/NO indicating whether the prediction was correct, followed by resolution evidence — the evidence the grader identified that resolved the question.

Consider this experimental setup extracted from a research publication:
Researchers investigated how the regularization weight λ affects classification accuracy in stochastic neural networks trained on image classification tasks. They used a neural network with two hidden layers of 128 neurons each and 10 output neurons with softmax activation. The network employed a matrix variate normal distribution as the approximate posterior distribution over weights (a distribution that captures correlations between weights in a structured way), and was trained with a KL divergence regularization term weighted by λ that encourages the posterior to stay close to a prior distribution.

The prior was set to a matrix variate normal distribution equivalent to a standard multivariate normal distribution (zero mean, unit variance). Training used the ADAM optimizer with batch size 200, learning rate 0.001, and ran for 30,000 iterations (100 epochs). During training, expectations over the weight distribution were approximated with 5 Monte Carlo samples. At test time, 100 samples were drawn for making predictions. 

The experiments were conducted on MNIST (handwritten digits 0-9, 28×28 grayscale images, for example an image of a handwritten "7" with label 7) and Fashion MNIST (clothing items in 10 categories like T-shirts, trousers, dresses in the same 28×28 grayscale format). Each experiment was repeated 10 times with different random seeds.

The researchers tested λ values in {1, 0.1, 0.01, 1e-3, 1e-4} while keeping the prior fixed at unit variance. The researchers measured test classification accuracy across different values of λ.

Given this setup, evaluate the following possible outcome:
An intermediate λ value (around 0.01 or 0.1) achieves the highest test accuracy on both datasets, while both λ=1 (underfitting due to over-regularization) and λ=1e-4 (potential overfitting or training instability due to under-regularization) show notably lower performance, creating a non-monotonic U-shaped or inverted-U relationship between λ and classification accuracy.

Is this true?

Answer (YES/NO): YES